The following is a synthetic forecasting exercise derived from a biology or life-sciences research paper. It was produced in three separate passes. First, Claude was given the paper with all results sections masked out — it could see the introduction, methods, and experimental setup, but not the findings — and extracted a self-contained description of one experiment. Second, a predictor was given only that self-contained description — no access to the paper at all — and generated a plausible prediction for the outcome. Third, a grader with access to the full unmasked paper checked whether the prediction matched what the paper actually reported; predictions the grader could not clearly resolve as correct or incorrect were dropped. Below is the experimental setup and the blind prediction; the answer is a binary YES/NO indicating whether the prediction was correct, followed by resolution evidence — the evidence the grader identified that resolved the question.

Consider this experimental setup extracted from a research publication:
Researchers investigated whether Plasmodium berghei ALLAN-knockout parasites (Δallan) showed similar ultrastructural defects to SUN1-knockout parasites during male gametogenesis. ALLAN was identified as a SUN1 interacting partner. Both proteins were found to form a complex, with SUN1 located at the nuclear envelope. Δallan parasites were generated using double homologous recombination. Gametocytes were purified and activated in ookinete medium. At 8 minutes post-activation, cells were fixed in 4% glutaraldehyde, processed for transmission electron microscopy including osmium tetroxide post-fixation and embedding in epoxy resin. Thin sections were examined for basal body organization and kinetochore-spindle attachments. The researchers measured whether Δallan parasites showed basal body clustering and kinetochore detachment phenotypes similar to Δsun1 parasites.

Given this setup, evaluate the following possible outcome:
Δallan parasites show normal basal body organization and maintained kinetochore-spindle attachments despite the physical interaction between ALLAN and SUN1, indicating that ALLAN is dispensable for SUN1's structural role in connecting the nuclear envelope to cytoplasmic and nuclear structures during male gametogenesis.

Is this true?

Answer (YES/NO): NO